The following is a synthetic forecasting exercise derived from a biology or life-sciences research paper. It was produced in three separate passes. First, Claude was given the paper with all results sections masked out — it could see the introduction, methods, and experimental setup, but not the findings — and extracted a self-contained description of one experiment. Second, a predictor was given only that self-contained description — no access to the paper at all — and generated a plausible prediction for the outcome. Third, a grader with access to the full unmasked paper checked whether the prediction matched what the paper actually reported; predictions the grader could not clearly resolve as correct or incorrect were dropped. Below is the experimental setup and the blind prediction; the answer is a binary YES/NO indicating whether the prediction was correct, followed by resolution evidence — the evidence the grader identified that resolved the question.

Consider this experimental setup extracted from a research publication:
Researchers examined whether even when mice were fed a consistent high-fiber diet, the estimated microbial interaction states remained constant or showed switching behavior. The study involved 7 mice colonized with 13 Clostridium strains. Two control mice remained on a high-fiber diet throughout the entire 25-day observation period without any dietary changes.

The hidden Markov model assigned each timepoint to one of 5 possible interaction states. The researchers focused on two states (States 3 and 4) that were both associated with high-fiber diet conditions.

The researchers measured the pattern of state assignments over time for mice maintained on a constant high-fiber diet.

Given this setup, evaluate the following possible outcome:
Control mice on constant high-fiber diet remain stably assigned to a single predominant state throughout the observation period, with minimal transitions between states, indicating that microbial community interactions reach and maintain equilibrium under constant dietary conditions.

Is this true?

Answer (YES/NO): NO